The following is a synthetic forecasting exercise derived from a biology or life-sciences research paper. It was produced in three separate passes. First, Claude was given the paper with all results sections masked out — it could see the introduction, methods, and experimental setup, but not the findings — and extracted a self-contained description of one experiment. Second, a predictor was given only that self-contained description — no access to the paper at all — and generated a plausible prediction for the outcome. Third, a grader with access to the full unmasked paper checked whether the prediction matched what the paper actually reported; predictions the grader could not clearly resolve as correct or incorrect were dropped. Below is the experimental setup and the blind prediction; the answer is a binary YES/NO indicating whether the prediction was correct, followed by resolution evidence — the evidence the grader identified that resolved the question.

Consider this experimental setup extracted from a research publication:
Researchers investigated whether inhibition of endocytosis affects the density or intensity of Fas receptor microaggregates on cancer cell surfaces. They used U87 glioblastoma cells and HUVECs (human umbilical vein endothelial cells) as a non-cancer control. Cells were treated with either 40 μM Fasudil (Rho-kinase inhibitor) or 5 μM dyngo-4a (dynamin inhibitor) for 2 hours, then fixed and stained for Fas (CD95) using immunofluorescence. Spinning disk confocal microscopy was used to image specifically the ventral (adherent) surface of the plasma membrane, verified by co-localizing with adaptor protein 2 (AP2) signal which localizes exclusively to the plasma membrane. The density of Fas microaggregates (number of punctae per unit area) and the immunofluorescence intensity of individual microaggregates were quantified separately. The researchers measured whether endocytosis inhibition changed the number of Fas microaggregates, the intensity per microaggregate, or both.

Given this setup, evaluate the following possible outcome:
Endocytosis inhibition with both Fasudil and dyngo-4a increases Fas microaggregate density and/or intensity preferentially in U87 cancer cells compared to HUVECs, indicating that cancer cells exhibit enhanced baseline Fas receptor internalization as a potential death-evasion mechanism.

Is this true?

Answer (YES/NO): YES